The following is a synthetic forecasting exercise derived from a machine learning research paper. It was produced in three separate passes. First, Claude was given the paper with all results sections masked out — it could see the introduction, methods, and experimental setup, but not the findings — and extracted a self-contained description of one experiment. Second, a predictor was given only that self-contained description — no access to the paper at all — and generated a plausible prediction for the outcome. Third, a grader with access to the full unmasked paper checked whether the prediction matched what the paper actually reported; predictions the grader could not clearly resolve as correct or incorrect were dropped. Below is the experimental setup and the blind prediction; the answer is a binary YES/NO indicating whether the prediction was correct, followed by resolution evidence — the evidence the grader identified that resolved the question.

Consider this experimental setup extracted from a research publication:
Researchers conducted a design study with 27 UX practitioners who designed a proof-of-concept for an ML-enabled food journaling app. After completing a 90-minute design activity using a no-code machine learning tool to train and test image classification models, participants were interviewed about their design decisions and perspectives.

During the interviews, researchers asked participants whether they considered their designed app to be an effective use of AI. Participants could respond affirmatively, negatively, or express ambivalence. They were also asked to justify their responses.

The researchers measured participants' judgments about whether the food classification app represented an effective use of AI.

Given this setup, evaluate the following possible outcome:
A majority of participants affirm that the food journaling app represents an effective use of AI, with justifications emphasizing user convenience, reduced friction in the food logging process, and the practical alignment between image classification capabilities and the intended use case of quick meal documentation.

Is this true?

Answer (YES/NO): YES